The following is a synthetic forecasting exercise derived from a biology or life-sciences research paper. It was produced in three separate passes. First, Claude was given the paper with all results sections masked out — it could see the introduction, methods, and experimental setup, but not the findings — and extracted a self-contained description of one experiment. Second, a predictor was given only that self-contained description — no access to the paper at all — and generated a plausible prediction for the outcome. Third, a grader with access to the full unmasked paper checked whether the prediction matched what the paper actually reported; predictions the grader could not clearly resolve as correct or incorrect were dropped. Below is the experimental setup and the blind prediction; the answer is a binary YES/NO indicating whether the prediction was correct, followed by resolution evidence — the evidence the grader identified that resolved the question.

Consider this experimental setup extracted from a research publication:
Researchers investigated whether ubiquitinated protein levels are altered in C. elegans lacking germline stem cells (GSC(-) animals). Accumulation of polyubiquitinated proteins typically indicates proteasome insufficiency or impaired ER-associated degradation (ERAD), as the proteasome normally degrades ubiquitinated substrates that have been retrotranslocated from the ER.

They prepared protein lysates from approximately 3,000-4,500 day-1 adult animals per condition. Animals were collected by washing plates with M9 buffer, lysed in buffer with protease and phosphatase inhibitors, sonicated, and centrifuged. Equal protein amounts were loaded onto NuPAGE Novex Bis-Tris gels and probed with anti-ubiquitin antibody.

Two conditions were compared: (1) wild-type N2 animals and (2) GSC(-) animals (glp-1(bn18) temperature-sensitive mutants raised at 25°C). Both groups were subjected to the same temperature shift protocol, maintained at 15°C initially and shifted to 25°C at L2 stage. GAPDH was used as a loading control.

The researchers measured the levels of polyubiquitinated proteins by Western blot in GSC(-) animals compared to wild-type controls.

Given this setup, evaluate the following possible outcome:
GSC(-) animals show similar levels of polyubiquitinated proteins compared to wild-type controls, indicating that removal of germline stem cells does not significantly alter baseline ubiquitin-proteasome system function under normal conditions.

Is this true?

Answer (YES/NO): NO